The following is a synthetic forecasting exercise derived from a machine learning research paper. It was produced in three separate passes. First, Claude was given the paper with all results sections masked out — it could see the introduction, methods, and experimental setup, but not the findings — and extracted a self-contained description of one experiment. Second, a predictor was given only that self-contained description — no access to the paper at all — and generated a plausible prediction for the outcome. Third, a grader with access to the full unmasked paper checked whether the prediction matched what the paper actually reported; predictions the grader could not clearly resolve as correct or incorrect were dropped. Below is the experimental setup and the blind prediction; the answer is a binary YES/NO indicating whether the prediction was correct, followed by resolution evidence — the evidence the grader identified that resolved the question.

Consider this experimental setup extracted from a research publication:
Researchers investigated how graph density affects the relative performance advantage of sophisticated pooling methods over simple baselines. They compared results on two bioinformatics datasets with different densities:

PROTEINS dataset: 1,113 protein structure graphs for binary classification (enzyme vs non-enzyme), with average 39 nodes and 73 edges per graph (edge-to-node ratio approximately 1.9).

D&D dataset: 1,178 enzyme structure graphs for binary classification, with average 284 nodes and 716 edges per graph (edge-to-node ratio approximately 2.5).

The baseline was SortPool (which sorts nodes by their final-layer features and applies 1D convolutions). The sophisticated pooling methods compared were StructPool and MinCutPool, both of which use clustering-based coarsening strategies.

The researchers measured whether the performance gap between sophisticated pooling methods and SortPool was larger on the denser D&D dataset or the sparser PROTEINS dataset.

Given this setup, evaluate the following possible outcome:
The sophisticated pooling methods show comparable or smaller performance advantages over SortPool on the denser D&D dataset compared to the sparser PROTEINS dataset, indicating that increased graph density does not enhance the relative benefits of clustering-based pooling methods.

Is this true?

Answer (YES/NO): NO